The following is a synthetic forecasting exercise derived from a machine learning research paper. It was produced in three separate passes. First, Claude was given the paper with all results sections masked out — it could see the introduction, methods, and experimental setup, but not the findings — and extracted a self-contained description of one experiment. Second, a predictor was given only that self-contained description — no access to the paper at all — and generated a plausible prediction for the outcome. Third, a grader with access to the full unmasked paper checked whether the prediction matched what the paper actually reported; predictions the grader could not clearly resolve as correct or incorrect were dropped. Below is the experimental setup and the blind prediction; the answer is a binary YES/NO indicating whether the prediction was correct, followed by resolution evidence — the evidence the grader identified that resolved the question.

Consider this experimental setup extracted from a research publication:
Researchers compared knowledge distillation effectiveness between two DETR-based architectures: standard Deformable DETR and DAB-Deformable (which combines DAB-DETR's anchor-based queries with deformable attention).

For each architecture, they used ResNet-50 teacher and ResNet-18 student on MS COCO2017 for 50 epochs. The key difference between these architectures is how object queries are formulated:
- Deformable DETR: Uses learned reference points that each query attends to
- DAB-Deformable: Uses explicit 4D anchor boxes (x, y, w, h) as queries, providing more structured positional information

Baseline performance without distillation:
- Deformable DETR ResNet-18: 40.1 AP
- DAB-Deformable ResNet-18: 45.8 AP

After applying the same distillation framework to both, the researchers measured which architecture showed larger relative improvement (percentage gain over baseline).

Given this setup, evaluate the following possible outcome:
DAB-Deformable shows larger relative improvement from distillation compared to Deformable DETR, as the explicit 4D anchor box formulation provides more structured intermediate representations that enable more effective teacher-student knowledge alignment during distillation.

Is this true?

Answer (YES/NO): NO